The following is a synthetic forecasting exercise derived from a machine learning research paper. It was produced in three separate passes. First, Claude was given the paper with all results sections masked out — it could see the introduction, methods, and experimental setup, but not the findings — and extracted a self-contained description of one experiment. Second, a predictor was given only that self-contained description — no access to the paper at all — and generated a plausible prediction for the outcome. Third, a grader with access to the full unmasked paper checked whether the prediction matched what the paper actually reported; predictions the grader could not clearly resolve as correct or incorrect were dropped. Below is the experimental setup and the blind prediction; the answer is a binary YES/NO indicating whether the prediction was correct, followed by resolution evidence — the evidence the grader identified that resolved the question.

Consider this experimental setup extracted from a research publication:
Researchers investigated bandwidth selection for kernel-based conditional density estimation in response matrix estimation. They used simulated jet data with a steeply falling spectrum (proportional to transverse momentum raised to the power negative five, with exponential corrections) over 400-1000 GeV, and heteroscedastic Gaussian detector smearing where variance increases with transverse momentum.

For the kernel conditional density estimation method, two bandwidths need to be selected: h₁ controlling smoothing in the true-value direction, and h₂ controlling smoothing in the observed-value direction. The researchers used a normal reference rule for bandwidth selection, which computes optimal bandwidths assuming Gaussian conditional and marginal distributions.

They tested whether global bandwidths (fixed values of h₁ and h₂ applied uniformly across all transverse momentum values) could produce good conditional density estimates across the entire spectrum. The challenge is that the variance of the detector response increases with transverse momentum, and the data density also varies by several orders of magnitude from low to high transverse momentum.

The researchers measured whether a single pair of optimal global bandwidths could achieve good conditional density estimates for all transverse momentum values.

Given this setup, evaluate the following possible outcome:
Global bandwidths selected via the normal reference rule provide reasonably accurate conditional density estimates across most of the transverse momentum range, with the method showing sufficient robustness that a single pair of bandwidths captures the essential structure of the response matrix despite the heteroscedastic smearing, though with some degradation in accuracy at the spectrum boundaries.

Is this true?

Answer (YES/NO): NO